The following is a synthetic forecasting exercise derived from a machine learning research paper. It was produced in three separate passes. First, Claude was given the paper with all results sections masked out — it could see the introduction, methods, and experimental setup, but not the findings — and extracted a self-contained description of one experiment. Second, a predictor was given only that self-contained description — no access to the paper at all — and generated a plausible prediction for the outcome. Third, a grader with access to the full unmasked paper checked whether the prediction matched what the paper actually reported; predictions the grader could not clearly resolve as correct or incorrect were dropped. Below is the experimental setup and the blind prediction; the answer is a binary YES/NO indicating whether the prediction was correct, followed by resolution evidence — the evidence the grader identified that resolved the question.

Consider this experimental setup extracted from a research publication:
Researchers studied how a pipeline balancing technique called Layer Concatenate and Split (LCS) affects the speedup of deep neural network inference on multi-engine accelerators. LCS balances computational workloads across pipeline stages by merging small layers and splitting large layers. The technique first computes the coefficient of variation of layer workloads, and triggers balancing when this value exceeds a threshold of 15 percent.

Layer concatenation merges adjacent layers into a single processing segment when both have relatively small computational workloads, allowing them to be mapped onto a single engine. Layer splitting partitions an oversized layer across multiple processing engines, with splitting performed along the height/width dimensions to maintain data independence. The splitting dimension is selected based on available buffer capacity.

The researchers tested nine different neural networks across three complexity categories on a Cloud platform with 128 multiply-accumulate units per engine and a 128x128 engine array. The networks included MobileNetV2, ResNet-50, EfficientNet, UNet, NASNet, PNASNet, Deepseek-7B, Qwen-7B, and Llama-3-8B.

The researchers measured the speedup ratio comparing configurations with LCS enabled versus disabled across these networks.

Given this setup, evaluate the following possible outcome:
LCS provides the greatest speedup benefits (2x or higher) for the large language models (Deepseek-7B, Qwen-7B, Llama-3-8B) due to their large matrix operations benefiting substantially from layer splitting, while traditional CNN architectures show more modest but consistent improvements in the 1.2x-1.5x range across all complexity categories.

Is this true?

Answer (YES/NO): NO